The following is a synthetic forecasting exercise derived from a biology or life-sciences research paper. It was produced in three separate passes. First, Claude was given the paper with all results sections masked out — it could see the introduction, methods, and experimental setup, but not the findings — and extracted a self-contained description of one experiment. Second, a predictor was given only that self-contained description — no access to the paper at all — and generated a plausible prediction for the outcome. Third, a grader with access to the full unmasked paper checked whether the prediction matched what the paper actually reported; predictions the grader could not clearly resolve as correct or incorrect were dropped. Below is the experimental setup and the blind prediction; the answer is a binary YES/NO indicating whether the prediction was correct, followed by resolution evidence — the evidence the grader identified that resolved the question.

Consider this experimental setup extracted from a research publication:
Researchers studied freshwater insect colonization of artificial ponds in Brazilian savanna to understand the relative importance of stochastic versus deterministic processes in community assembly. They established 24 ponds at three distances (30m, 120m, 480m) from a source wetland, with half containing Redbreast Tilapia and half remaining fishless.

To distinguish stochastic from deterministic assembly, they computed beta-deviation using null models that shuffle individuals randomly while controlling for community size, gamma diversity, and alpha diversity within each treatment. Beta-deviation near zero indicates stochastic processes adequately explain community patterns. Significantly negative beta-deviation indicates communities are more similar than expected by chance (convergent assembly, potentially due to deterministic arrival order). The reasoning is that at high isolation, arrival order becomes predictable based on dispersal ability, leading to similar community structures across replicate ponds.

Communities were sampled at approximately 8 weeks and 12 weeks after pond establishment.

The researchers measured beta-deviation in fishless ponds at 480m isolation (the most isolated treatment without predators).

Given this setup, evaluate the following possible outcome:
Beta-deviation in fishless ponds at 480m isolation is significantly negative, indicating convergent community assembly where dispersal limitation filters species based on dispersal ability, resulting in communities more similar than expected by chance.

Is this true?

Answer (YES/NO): NO